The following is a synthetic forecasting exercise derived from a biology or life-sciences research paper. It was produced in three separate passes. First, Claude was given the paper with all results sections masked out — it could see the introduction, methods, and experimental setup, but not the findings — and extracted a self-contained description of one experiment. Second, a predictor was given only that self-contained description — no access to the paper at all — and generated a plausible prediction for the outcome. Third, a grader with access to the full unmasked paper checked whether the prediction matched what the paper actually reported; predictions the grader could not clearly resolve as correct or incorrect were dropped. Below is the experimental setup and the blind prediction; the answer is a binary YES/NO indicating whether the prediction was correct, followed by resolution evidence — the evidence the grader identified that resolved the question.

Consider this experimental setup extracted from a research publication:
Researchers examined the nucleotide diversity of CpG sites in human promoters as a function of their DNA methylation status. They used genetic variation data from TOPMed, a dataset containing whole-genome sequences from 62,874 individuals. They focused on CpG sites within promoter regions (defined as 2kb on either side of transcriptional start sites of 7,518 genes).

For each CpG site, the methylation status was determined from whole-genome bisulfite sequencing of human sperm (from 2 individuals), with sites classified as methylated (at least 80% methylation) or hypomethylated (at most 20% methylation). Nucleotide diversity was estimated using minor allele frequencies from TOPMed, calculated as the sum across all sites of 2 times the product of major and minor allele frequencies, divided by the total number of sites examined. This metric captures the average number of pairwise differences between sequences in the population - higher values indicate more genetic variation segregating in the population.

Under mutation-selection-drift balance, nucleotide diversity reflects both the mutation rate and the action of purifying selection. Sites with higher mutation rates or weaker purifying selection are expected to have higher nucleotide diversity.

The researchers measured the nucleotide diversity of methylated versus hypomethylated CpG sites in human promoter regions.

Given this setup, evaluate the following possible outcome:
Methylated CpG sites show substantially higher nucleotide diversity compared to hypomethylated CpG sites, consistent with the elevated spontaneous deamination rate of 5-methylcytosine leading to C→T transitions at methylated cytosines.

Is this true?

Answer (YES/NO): YES